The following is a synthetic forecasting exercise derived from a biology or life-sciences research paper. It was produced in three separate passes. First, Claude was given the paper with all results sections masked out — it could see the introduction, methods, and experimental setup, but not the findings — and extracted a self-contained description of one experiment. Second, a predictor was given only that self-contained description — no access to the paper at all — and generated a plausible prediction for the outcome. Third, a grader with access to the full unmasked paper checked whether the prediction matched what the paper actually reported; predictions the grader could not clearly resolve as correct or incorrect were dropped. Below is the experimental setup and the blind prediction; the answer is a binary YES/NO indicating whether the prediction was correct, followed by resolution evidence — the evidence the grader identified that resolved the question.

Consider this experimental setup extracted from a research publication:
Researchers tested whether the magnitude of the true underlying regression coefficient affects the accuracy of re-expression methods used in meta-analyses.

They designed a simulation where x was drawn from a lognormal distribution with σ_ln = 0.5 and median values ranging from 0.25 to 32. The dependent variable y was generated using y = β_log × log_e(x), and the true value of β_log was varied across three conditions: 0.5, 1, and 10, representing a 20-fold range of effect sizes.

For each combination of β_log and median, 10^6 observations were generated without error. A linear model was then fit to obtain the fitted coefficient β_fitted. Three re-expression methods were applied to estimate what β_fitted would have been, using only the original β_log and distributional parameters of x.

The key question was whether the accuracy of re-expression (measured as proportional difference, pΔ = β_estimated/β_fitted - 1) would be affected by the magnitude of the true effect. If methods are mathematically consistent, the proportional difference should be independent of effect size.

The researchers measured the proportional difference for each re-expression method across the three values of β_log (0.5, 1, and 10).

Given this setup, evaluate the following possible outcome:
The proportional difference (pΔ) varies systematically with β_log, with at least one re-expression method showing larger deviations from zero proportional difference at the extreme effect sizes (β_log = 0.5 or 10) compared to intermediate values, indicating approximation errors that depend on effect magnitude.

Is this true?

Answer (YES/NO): NO